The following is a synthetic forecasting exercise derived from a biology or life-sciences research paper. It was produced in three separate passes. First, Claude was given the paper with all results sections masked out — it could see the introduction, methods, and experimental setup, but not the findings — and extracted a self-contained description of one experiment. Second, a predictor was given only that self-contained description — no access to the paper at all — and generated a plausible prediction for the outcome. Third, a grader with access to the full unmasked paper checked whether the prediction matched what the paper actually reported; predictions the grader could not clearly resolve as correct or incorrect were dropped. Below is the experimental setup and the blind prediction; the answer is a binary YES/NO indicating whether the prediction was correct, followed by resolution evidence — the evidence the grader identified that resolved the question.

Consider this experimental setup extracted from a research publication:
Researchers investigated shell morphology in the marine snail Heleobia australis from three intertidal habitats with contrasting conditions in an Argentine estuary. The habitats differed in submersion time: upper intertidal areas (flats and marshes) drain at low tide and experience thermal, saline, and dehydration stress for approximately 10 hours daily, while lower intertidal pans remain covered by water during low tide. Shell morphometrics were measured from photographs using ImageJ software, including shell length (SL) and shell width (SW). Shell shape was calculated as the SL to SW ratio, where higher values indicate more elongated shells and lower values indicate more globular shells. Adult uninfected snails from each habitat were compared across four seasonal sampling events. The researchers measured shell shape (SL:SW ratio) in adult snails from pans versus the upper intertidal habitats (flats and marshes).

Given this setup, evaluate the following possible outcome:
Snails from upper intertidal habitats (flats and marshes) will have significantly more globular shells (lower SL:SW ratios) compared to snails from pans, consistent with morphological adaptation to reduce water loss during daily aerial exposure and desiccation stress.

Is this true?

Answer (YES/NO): YES